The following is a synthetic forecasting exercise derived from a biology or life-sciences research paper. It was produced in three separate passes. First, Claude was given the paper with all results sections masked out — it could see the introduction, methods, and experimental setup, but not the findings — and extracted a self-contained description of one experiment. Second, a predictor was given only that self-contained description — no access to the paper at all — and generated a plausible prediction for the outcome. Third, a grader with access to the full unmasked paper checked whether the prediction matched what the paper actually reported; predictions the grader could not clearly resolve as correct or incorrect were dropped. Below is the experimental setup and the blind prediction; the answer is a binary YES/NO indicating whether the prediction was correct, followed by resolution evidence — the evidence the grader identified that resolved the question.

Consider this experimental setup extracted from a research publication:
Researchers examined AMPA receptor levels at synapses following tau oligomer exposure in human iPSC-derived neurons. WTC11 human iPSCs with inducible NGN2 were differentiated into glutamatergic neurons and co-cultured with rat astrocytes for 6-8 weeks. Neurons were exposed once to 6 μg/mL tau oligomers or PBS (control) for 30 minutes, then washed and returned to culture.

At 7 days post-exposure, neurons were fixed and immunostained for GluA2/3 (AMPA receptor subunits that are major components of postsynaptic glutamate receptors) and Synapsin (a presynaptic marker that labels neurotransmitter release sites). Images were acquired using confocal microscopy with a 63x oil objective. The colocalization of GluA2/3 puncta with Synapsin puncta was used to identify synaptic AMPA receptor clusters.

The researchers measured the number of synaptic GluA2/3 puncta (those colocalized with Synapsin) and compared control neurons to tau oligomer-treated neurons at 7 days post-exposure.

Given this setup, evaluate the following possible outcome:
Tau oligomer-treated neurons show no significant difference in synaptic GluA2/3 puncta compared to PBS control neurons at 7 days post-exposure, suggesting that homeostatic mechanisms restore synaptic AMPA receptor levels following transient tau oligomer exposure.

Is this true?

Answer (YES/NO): NO